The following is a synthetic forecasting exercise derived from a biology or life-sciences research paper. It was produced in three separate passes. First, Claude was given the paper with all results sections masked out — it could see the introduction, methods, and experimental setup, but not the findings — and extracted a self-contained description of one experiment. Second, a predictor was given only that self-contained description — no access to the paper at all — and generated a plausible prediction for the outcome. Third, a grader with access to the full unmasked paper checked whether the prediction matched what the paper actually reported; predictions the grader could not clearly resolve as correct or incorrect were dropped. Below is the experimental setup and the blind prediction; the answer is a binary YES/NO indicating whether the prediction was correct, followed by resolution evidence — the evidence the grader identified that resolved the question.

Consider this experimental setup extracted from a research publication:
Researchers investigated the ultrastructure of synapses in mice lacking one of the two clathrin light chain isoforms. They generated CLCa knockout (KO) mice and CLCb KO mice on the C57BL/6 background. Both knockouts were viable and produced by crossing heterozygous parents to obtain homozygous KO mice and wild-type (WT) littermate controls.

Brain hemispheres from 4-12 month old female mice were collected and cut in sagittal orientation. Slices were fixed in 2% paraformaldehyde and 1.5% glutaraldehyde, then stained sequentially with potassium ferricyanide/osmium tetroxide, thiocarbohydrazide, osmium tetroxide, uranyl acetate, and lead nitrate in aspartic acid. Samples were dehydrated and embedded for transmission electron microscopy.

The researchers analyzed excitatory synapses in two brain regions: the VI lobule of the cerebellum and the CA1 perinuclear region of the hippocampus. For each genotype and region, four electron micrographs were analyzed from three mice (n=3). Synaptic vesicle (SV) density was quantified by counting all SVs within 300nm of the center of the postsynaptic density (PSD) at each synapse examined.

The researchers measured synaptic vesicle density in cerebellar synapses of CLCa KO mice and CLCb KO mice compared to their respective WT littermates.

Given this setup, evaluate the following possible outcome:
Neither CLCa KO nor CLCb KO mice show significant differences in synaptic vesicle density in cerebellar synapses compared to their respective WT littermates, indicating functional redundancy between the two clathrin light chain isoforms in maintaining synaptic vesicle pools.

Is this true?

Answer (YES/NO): NO